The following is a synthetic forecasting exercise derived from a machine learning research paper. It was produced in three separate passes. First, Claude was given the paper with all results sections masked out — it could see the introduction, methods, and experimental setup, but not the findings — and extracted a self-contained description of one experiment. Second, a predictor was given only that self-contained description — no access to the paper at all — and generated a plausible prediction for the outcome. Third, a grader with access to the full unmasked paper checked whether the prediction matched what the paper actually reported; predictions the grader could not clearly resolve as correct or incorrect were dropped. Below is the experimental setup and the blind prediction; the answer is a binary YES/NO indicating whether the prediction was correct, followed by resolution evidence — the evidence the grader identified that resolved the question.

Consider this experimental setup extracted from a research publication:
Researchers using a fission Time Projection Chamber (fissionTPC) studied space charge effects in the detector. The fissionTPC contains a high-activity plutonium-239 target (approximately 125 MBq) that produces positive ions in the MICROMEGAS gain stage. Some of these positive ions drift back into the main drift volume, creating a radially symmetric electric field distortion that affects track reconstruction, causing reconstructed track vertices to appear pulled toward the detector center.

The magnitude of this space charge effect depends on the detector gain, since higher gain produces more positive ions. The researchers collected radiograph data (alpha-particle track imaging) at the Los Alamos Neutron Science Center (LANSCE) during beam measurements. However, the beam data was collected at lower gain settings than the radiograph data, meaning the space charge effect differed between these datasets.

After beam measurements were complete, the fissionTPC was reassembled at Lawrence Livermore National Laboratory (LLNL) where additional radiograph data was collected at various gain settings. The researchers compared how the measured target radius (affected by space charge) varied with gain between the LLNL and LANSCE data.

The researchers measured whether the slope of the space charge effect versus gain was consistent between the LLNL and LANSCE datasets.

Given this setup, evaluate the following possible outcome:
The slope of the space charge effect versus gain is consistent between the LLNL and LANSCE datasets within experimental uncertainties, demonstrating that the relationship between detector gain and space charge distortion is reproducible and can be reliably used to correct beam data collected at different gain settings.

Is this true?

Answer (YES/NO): YES